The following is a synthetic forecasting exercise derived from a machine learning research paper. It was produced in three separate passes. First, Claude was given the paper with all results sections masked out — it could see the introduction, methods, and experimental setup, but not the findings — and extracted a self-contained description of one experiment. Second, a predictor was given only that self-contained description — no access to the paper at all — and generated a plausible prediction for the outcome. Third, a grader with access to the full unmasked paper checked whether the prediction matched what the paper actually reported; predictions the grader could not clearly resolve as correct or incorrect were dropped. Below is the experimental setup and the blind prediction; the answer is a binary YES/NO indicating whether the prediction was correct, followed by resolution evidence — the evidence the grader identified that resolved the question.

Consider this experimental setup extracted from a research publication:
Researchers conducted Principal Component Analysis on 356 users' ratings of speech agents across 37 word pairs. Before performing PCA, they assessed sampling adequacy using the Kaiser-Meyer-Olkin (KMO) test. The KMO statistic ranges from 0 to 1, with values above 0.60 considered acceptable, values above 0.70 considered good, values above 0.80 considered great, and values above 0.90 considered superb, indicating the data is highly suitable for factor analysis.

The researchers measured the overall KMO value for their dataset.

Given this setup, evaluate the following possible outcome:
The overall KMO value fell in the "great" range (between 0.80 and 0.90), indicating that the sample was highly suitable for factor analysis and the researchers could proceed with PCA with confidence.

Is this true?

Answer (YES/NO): NO